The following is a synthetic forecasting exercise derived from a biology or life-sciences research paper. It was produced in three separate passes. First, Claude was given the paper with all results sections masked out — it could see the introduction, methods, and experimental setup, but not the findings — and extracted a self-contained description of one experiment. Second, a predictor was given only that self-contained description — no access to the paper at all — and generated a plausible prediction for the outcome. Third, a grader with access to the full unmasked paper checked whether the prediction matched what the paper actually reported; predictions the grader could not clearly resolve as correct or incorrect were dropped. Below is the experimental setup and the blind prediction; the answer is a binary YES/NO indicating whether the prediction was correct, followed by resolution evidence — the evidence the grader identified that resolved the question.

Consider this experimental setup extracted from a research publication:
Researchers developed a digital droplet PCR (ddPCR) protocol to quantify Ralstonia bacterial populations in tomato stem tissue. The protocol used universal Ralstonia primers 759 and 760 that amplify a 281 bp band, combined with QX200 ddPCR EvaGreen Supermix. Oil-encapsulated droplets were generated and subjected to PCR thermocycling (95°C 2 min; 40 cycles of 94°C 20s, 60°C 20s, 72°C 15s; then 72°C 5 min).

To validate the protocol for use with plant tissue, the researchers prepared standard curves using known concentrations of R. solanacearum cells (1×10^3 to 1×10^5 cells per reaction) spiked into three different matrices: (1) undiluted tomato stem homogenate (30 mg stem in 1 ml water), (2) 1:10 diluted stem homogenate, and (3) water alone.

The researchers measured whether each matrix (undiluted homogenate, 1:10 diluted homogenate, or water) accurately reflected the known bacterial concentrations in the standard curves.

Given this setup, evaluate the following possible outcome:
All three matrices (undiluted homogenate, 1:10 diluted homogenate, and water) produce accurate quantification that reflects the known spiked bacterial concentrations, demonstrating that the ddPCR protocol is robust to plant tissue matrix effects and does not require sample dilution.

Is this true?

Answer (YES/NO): NO